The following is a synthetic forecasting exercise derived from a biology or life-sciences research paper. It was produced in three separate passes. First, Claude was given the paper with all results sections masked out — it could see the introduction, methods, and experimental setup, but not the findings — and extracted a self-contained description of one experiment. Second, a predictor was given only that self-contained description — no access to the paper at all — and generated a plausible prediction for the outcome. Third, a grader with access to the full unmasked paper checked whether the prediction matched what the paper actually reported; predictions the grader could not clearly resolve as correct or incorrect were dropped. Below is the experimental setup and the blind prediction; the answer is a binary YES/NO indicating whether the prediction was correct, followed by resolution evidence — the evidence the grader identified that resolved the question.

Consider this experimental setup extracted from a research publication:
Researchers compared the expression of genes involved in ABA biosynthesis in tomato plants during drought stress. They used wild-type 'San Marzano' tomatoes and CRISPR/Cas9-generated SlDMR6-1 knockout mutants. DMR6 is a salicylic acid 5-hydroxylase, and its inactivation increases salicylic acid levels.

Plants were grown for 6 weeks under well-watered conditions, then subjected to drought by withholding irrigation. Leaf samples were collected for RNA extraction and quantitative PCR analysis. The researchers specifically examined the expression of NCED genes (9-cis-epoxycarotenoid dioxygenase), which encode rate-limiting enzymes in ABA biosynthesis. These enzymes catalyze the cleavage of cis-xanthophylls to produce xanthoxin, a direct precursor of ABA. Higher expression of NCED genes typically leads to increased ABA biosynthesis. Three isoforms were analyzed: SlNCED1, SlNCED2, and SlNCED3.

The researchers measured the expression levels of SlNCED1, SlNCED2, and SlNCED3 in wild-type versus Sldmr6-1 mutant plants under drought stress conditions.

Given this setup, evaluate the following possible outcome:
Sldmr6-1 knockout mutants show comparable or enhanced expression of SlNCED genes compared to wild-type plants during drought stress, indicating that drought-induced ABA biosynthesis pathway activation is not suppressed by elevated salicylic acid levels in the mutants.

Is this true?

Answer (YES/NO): YES